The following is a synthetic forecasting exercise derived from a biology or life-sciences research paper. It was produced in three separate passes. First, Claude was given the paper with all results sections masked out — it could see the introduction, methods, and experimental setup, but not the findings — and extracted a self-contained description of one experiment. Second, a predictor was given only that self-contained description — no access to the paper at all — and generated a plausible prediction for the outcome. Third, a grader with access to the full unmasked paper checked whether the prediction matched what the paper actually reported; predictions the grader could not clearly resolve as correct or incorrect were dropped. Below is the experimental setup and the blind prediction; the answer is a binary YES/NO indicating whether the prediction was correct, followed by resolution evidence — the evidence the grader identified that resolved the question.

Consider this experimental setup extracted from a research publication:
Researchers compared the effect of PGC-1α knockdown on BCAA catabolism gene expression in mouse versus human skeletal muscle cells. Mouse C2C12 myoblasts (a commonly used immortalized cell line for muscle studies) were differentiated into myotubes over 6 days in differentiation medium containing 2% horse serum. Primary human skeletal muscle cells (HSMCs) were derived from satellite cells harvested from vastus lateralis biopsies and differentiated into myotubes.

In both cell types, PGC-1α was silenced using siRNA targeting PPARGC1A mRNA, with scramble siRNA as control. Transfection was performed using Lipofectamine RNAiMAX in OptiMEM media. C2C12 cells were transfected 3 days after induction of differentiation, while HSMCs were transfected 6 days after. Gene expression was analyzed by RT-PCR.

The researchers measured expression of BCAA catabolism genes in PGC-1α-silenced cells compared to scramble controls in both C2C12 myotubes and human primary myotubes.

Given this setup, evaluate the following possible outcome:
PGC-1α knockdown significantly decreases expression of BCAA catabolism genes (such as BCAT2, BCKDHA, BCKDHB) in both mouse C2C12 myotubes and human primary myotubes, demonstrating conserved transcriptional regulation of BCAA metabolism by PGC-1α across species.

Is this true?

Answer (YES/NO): NO